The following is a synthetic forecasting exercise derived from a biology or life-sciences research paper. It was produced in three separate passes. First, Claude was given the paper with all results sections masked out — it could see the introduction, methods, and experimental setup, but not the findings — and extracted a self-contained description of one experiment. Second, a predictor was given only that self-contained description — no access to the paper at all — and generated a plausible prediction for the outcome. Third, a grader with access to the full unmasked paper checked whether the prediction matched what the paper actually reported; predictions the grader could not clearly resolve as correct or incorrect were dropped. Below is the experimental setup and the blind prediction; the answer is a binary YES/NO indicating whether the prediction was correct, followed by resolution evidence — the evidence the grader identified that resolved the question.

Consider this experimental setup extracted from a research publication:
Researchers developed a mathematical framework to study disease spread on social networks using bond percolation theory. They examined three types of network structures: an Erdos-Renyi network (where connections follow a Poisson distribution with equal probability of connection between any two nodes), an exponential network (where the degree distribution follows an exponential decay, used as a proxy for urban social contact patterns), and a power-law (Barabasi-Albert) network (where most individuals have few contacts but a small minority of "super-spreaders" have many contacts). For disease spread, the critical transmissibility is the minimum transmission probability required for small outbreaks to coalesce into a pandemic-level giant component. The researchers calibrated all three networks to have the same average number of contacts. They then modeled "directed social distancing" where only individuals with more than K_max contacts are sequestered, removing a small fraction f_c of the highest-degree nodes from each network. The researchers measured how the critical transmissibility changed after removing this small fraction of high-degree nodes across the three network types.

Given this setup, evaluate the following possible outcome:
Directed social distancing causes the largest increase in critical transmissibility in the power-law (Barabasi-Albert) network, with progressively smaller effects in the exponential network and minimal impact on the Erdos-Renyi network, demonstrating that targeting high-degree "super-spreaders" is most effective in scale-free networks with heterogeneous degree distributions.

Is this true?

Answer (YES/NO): YES